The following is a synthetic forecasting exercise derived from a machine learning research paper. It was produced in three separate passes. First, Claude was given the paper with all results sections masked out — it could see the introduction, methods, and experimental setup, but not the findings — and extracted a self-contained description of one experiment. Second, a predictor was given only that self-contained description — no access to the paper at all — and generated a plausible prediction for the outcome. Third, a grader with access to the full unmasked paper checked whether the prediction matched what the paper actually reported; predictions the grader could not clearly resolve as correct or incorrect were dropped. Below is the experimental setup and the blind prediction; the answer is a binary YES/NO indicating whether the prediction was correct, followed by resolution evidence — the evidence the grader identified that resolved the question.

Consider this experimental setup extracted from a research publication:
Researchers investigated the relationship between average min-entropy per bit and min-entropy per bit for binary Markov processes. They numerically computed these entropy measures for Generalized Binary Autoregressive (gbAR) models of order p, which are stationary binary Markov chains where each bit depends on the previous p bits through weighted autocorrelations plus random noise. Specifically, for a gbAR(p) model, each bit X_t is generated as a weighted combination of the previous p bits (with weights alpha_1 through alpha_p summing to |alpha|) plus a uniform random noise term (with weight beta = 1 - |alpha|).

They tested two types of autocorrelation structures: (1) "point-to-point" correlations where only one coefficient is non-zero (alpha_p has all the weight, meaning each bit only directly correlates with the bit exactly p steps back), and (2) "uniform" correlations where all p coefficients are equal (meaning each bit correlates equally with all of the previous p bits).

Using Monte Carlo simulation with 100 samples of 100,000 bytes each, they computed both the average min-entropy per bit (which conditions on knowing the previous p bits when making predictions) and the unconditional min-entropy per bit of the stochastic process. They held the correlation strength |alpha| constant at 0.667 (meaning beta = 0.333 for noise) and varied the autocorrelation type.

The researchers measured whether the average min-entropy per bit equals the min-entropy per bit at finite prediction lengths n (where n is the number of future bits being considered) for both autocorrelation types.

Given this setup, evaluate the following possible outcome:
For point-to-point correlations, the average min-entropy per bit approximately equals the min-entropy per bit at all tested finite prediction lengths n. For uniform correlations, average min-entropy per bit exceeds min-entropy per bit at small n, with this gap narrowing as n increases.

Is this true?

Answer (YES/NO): YES